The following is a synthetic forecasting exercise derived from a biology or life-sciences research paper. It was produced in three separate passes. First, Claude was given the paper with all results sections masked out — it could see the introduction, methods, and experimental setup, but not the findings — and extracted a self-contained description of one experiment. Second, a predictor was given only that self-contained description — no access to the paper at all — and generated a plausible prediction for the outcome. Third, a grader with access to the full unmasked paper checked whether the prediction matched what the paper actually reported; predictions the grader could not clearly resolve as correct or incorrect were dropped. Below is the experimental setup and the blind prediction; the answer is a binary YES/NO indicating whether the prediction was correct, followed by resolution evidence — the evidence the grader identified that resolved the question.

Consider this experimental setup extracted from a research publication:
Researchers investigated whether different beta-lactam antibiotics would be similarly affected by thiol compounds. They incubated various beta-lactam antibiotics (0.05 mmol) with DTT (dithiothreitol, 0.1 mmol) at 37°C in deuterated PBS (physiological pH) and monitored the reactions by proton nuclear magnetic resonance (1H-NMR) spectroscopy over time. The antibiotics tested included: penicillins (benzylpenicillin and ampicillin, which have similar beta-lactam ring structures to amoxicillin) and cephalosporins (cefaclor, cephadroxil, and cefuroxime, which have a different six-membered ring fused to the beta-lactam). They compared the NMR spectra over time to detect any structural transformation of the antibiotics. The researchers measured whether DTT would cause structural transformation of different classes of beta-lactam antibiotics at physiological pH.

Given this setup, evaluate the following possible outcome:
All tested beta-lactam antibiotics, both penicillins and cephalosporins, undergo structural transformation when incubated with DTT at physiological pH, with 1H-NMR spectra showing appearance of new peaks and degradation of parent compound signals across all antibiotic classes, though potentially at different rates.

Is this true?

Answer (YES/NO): NO